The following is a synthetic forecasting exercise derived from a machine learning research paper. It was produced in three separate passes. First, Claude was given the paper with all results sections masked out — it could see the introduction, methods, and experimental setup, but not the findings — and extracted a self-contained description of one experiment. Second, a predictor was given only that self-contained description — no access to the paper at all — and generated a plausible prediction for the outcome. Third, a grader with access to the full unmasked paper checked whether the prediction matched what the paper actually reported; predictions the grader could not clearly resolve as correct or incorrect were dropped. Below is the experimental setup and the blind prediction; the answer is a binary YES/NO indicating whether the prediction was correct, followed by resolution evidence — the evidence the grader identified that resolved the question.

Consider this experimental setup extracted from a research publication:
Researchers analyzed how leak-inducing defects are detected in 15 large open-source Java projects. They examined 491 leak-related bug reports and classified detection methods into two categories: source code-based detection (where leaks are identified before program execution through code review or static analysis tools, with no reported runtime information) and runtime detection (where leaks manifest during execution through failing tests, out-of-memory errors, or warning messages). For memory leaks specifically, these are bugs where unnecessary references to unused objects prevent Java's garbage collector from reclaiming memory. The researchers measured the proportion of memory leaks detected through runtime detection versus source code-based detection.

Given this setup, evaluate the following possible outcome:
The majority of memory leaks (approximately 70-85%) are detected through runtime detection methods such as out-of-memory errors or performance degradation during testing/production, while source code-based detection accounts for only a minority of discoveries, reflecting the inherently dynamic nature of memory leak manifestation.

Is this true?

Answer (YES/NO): YES